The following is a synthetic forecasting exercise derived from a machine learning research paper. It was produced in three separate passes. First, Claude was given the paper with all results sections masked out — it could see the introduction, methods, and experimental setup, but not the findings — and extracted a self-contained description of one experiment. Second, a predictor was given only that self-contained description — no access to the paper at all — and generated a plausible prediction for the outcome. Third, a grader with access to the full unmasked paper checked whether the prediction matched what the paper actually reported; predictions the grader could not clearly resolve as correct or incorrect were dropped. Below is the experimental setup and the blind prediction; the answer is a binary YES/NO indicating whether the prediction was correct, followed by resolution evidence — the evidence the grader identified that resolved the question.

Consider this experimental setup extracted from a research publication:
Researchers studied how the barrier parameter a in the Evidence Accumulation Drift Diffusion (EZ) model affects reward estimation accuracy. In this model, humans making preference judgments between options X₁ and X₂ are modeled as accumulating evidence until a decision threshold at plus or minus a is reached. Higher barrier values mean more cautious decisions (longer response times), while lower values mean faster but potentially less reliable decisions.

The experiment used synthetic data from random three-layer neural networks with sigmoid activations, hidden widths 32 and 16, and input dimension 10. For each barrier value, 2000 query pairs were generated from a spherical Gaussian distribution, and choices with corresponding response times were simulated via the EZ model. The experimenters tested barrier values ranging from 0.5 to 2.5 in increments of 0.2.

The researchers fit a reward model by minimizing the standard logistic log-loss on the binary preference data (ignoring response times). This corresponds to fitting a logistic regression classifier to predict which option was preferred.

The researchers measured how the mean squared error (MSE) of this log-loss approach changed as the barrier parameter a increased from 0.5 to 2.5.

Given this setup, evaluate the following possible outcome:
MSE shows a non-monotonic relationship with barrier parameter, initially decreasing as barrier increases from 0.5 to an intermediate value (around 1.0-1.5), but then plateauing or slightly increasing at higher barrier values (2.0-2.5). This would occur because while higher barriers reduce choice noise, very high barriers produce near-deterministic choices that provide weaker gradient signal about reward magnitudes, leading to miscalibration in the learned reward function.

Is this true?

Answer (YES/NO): NO